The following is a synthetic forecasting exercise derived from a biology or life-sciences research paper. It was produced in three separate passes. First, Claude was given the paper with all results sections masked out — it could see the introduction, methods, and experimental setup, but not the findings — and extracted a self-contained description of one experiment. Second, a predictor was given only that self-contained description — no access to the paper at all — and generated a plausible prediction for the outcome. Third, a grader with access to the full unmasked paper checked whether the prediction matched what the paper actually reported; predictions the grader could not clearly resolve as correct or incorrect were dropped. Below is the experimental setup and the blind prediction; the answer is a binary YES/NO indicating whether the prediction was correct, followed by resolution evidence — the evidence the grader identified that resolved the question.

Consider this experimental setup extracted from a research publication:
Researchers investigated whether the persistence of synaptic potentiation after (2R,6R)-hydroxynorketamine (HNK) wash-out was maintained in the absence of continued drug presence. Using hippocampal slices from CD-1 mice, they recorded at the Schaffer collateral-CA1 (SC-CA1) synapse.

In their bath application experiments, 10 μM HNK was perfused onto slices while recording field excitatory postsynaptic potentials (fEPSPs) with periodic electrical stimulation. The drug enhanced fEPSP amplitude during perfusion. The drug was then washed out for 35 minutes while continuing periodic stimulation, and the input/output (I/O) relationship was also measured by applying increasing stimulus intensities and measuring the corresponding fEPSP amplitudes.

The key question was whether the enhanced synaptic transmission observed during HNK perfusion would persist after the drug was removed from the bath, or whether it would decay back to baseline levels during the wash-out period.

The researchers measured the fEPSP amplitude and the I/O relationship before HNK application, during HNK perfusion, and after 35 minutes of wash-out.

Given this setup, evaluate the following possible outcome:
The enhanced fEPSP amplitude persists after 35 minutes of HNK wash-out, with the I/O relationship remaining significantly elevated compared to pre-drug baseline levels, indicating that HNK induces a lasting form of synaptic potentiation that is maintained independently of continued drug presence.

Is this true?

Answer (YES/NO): YES